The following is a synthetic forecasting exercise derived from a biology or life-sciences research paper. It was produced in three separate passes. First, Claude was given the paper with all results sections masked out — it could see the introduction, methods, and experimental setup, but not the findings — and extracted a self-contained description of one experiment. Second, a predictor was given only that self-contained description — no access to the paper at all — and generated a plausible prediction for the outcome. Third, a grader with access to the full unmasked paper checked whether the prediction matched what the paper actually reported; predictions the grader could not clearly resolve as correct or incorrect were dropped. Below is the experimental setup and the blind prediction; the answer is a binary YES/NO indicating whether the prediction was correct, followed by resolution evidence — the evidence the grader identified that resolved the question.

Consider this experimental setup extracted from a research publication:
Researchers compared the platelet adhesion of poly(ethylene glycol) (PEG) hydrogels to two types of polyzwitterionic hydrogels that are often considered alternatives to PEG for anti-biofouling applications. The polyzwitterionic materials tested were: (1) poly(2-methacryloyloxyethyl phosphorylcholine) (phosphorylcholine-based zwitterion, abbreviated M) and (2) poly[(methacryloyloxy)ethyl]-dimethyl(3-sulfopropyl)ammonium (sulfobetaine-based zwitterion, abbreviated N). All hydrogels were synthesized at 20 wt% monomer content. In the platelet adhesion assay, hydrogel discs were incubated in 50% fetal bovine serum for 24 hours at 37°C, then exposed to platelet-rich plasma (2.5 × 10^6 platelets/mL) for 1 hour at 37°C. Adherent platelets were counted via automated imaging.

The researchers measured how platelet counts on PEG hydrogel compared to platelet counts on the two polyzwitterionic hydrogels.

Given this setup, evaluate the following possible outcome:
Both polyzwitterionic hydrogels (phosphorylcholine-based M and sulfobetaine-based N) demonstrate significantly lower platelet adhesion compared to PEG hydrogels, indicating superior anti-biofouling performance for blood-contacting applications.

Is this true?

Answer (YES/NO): NO